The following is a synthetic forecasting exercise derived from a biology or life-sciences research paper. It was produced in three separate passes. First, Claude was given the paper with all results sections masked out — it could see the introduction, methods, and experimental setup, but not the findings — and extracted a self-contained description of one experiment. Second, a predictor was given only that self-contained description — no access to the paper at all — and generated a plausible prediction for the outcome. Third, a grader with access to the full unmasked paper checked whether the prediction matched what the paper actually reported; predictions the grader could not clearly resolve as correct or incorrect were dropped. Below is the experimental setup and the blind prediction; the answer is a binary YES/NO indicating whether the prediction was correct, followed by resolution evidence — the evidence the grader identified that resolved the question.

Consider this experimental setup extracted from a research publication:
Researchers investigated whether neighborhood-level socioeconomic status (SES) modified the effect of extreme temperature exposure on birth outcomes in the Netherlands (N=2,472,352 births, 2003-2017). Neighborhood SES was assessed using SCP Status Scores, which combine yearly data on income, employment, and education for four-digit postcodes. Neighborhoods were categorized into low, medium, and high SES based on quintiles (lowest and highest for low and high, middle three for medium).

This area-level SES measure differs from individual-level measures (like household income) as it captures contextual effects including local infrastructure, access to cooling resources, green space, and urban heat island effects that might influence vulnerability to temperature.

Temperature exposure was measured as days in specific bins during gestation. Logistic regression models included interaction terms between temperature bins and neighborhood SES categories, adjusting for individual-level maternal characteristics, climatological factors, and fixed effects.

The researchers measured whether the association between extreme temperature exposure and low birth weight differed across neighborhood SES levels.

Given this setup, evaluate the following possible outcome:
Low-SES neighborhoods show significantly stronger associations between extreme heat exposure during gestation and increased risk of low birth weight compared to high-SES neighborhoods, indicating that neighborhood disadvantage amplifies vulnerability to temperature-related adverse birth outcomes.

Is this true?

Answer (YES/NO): YES